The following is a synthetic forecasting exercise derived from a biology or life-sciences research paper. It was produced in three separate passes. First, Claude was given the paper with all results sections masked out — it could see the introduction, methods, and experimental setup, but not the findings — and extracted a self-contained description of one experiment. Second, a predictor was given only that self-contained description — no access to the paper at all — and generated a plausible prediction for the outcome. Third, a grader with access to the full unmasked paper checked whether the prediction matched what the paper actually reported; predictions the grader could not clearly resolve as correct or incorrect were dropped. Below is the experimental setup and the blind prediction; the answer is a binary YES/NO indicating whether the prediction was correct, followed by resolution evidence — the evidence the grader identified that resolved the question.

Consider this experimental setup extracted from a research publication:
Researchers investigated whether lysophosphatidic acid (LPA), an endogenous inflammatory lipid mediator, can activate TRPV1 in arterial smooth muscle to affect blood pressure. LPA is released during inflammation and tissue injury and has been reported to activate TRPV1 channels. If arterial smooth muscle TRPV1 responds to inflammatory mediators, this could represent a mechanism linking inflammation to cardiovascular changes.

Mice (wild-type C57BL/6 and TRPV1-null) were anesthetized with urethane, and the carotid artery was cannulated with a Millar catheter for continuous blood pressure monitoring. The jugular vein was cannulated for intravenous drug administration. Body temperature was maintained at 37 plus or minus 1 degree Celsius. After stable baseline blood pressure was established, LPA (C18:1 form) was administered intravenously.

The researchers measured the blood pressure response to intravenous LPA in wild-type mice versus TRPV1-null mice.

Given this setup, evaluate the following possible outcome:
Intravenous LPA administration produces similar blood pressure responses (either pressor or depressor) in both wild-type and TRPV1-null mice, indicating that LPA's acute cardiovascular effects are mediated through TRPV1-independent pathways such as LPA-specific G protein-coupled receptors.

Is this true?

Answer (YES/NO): NO